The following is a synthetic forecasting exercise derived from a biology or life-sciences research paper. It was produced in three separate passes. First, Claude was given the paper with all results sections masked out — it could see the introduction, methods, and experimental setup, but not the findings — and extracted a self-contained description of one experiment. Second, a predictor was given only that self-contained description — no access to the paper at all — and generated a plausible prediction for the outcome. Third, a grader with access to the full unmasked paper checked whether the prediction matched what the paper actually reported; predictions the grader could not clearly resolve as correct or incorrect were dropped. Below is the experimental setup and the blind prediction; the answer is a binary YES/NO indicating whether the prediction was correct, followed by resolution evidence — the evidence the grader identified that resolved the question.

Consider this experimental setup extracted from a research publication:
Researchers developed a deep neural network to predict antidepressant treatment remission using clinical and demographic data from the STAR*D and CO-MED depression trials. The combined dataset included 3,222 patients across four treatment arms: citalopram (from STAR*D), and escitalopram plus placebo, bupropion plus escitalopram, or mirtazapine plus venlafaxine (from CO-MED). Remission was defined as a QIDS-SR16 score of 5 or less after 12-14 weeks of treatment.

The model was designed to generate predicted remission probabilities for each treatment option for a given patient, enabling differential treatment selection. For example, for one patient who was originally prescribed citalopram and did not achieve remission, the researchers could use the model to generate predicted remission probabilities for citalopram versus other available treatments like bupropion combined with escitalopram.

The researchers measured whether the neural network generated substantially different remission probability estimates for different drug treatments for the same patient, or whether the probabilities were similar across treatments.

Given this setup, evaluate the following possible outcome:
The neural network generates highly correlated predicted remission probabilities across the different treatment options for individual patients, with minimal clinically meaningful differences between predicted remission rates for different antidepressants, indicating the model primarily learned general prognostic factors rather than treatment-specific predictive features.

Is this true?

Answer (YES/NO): NO